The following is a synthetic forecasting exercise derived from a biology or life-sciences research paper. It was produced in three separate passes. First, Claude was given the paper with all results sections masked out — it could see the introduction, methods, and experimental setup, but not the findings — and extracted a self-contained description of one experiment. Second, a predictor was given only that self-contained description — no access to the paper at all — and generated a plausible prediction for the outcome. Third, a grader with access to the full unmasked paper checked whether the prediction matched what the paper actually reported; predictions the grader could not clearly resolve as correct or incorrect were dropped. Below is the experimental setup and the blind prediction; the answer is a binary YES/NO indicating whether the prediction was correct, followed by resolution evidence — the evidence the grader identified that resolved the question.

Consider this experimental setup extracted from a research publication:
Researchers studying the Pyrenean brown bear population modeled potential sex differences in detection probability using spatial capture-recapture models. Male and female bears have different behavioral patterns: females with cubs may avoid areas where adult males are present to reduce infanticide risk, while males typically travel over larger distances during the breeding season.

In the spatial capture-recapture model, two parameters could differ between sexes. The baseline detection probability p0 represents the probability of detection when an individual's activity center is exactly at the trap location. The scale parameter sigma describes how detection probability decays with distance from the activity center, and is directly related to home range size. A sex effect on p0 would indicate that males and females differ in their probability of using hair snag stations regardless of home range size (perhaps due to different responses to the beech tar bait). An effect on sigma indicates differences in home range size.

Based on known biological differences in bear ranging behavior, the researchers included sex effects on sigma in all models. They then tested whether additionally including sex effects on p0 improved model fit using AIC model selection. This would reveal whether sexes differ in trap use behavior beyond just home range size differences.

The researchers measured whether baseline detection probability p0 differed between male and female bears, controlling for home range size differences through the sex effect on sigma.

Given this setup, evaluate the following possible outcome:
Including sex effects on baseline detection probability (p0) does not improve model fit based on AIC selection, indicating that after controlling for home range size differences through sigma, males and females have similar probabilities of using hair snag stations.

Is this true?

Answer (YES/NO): YES